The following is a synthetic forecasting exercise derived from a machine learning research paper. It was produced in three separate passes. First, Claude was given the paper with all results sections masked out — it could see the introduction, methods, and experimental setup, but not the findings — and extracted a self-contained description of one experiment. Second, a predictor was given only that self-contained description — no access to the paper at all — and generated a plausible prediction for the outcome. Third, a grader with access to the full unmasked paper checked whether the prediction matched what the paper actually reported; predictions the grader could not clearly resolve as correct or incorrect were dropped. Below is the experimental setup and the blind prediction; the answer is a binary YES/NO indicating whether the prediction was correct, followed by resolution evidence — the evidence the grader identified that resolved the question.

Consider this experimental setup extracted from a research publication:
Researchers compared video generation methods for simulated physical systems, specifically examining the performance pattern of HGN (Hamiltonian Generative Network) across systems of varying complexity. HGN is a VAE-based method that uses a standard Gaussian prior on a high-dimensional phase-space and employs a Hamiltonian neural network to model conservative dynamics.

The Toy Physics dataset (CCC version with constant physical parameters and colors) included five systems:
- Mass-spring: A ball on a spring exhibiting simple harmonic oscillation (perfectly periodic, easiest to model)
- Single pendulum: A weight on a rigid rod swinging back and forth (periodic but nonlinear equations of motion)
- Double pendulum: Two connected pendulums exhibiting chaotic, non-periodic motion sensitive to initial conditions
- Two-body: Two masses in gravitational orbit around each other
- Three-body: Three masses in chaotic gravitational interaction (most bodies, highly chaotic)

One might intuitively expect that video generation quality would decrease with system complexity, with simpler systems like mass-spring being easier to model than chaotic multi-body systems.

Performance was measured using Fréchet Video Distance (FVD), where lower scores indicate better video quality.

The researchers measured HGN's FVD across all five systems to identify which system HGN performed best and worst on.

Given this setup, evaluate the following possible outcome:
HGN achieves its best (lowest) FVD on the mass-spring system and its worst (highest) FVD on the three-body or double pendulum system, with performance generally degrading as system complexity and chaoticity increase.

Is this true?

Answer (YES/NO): NO